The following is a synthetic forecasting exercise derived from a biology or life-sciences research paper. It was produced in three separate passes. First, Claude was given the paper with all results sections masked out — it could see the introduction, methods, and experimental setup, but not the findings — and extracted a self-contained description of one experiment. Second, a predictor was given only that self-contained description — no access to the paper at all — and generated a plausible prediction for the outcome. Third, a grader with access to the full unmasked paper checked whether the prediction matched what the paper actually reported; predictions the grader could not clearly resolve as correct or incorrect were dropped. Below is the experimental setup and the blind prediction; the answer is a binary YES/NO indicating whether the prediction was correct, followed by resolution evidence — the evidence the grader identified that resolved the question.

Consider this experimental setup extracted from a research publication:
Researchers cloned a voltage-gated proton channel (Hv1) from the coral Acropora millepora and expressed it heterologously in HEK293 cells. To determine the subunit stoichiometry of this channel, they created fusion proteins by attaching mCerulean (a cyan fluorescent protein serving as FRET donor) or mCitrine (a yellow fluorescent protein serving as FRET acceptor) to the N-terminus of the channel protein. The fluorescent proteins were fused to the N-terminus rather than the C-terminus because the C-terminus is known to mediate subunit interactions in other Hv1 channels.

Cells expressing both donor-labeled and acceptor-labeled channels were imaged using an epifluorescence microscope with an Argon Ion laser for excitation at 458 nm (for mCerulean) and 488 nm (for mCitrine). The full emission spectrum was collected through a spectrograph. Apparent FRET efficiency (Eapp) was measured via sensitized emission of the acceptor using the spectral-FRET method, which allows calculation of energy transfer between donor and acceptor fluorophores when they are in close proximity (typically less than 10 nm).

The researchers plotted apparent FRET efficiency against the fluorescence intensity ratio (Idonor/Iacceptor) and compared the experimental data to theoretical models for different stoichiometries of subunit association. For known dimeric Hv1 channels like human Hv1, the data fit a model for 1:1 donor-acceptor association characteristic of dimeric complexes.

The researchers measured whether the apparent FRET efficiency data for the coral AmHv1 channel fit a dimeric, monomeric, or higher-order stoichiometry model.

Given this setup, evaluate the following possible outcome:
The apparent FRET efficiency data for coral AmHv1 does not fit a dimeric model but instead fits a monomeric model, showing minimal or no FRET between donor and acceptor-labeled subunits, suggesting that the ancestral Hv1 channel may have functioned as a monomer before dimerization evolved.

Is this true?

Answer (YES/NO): NO